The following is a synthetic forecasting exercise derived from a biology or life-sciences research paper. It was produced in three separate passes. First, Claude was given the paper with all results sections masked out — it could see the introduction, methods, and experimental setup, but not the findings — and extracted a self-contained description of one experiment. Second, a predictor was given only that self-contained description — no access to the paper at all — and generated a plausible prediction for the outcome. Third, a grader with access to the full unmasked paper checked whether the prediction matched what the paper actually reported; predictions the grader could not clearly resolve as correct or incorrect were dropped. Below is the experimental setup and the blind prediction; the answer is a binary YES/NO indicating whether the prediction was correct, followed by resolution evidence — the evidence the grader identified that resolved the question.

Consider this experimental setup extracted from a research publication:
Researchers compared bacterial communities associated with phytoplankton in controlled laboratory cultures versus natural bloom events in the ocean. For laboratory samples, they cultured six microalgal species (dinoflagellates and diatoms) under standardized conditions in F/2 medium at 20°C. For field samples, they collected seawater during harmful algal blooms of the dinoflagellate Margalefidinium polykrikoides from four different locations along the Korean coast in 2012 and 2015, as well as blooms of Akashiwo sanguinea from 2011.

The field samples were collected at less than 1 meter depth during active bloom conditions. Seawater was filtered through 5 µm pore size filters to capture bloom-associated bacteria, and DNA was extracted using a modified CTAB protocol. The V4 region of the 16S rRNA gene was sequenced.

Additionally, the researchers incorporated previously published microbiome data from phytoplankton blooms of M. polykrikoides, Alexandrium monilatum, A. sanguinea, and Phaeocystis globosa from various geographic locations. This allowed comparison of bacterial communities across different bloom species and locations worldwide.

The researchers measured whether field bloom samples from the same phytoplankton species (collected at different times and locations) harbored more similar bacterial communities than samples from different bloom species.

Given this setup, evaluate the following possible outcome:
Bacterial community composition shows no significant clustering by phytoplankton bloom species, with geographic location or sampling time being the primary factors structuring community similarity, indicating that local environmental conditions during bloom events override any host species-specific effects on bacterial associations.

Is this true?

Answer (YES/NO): NO